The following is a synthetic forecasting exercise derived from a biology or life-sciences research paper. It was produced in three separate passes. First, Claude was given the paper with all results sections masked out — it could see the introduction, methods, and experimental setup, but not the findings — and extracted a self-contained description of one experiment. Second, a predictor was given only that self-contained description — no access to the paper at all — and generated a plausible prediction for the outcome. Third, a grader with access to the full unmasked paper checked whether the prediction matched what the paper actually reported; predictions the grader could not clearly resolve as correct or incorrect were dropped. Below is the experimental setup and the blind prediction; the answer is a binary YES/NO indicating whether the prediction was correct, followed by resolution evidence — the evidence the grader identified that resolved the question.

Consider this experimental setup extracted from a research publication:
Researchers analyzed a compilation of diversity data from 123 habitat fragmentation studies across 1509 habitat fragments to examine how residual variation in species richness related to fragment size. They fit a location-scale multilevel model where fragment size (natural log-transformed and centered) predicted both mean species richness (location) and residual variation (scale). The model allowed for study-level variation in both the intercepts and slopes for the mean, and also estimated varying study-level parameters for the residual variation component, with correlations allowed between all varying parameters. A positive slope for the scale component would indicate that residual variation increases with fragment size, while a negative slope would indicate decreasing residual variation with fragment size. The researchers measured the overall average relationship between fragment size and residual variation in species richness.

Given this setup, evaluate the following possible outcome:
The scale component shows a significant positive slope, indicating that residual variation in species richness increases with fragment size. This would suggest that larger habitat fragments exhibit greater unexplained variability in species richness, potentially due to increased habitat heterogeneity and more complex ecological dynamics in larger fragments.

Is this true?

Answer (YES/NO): NO